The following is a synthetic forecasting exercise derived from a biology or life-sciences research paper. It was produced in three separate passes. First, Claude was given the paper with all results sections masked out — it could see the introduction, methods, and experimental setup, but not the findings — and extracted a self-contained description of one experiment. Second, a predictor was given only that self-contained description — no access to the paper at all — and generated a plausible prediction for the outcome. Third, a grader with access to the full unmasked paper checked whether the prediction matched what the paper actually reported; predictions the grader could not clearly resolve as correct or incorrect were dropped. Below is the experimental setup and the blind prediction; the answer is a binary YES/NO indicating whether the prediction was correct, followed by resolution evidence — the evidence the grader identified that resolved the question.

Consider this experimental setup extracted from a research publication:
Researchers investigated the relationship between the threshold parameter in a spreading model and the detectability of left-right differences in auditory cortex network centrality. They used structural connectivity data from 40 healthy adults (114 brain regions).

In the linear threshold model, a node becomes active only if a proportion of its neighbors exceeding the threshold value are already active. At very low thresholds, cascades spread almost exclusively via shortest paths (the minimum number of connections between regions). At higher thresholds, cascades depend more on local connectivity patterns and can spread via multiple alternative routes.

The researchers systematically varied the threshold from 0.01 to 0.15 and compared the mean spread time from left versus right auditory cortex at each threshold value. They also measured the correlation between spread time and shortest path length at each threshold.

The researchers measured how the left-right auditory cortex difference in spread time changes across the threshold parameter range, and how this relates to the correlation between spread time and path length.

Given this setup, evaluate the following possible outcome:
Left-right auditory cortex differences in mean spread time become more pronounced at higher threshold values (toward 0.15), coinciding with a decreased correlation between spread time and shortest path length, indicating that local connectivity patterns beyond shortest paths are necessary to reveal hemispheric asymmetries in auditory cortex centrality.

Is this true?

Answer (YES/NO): NO